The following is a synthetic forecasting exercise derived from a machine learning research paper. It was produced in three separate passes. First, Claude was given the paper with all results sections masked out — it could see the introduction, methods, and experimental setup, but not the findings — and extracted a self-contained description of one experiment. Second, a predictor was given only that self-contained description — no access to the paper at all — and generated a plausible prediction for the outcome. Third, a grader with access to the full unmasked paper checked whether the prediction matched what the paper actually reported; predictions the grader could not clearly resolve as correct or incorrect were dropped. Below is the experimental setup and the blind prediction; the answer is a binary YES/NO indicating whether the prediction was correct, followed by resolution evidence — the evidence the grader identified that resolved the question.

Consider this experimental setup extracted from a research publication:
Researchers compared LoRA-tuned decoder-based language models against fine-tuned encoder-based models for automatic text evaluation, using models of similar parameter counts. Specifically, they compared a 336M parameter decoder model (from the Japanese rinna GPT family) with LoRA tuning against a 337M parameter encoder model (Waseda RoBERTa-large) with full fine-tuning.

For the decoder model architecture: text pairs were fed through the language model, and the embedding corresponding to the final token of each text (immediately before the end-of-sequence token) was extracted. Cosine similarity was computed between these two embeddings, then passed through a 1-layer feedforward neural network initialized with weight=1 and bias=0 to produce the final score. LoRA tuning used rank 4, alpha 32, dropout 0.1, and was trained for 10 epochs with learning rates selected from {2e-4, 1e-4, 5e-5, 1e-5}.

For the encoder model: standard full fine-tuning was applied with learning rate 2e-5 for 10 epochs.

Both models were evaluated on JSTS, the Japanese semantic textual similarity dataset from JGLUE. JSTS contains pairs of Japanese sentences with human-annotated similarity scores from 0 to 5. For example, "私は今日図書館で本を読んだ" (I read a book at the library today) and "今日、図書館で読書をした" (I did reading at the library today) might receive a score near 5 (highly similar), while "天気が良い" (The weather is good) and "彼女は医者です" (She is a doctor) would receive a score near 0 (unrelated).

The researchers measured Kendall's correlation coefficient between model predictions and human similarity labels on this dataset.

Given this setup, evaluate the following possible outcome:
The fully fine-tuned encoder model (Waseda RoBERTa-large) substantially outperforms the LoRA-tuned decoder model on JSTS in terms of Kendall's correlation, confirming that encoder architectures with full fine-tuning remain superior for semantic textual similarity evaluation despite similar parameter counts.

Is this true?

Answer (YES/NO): YES